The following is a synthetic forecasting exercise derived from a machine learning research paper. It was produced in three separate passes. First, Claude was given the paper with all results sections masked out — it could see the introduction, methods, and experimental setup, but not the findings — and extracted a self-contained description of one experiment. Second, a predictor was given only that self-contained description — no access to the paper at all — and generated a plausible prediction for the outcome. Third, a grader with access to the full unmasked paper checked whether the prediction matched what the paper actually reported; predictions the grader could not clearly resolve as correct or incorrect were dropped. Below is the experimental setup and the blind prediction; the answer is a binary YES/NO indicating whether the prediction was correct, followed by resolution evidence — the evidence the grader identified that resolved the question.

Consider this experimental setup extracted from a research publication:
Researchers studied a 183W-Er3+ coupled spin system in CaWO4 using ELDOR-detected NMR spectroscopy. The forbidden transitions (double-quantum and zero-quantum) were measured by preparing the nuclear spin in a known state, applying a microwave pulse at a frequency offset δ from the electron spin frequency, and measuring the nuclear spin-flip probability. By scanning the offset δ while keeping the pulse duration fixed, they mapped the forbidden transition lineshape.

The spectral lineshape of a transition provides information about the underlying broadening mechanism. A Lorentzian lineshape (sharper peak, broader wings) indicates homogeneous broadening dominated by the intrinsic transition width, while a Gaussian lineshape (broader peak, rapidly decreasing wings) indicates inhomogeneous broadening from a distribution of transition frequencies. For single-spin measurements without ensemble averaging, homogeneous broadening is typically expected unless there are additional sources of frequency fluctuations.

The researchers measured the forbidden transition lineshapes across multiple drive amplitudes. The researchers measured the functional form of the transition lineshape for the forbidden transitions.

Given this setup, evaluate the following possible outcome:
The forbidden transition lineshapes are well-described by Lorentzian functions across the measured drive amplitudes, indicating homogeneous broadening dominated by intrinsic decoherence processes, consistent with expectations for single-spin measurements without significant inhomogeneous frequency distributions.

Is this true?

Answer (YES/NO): YES